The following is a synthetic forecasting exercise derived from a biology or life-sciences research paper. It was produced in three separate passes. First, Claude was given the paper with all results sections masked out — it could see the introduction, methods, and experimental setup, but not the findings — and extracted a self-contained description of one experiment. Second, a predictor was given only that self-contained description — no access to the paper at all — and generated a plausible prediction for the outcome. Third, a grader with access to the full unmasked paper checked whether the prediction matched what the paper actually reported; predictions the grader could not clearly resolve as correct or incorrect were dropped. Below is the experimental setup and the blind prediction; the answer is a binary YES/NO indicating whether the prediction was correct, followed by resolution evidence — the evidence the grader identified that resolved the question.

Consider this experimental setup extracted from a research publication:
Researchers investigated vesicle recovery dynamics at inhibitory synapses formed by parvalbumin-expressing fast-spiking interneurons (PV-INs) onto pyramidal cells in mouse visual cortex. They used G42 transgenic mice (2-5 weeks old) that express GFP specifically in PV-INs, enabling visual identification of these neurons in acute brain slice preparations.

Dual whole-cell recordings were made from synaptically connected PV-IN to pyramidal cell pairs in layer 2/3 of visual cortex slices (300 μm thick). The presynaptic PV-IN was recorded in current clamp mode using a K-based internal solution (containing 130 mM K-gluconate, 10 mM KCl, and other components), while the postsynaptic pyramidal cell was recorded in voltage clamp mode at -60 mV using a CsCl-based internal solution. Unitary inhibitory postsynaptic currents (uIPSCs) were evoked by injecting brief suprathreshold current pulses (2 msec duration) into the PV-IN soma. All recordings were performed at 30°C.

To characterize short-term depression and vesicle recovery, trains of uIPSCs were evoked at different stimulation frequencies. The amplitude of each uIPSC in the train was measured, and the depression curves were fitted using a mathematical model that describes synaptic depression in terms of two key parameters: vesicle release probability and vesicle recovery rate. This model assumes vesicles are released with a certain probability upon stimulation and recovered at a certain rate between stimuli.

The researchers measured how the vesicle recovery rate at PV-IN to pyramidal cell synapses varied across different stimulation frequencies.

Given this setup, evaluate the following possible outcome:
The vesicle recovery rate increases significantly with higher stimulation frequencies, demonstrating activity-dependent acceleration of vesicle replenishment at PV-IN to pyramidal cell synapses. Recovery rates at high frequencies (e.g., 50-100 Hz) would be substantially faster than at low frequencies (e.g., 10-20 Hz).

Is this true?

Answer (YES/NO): YES